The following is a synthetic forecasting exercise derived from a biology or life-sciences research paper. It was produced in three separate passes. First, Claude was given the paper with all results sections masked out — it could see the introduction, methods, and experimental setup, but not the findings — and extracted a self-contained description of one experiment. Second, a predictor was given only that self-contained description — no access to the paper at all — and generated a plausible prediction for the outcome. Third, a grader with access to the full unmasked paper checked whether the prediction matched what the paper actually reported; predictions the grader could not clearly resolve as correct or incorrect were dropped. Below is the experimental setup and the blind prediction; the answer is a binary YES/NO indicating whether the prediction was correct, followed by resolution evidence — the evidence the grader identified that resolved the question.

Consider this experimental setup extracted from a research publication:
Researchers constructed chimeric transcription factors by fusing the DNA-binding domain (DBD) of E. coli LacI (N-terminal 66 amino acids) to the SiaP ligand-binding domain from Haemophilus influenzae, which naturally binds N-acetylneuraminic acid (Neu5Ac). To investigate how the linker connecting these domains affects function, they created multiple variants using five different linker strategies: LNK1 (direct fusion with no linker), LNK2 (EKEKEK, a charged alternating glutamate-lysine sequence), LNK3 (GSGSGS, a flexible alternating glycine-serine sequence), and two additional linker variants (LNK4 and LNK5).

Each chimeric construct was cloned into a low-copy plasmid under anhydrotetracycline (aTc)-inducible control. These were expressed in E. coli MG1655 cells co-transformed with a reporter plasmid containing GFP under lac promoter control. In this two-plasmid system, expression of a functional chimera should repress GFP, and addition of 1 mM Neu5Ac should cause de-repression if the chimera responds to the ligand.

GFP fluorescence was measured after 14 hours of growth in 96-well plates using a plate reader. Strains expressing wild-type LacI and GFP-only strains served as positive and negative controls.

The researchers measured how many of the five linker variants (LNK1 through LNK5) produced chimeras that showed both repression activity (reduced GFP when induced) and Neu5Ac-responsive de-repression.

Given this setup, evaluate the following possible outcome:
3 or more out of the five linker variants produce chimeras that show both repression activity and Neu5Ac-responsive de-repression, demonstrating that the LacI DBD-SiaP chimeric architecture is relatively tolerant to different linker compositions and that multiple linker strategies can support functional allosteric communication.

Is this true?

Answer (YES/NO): NO